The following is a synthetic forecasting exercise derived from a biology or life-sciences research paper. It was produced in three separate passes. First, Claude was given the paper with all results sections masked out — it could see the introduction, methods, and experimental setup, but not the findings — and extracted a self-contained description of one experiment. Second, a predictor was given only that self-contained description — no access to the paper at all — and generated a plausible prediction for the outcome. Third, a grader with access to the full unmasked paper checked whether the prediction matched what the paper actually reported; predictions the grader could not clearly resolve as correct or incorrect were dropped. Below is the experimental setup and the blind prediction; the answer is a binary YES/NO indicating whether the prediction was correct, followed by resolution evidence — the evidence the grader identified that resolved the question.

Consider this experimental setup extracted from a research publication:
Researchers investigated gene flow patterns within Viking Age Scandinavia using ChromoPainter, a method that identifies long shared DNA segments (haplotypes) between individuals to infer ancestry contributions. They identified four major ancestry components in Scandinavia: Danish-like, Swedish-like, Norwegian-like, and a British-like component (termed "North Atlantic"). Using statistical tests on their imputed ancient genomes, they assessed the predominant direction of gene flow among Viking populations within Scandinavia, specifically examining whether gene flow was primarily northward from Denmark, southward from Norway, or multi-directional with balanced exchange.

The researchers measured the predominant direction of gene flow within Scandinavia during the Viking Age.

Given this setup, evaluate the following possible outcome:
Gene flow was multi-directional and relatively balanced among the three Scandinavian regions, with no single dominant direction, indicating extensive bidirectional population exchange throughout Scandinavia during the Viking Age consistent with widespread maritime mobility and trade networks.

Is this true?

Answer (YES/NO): NO